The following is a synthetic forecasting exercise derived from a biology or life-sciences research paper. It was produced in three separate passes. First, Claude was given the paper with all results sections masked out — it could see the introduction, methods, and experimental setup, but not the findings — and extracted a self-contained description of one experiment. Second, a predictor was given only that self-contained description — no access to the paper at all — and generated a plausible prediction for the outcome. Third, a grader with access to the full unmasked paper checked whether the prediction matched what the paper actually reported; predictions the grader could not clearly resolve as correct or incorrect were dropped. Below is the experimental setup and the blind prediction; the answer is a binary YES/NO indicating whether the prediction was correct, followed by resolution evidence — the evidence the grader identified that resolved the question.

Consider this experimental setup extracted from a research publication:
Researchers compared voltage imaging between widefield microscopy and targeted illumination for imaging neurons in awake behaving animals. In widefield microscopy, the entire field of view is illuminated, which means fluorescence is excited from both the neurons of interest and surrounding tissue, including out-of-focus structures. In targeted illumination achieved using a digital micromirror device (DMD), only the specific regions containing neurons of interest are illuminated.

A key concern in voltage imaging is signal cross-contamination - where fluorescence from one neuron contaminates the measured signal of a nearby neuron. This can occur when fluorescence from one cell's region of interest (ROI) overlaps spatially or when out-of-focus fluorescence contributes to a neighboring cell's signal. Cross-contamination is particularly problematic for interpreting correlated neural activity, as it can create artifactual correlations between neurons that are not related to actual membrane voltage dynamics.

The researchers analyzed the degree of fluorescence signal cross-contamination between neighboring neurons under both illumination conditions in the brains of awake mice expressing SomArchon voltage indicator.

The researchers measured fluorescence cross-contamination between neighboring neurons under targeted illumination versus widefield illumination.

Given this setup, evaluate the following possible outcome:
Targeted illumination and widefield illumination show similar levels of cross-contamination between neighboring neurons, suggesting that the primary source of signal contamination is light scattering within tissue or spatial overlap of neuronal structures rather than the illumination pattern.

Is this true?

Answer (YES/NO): NO